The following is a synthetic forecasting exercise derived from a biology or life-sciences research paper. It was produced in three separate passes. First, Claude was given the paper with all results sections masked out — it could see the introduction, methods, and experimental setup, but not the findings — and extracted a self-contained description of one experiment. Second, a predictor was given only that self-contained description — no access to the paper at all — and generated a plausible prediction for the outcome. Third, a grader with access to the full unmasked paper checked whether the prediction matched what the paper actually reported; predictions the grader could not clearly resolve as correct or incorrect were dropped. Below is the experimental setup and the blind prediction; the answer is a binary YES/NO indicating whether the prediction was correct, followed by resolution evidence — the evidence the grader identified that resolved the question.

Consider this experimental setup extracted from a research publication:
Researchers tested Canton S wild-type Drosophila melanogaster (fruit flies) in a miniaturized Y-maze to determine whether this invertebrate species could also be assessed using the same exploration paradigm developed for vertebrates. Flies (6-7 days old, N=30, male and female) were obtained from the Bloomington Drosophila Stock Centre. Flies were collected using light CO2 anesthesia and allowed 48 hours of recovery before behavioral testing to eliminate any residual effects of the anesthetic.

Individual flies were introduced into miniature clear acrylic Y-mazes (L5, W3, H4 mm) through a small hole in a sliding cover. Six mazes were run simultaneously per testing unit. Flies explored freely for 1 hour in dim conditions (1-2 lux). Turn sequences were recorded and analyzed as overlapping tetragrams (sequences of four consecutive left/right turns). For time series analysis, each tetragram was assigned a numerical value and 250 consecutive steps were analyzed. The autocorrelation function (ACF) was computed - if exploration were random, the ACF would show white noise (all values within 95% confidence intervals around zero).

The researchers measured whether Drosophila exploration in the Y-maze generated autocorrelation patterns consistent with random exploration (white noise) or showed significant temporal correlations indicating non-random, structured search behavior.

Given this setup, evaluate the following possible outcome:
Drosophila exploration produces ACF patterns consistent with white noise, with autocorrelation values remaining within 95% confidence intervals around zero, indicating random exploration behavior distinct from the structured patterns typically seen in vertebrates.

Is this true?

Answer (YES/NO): NO